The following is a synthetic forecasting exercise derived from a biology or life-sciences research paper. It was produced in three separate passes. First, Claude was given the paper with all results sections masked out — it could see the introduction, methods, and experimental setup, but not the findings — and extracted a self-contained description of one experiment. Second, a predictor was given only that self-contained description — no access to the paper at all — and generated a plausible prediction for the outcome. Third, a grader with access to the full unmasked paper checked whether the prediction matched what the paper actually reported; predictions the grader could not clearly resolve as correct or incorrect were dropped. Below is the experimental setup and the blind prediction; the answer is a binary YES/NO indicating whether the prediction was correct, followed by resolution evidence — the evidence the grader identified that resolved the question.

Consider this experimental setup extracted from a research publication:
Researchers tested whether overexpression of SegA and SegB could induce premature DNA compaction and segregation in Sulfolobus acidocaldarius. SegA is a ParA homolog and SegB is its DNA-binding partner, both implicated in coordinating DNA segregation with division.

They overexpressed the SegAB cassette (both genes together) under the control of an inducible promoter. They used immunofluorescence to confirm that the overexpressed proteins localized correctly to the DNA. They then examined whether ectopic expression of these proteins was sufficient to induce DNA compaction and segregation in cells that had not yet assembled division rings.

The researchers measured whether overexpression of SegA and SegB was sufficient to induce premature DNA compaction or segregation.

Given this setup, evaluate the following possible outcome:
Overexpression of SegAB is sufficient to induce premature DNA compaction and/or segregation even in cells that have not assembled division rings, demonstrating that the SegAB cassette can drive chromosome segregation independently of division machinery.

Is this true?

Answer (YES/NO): NO